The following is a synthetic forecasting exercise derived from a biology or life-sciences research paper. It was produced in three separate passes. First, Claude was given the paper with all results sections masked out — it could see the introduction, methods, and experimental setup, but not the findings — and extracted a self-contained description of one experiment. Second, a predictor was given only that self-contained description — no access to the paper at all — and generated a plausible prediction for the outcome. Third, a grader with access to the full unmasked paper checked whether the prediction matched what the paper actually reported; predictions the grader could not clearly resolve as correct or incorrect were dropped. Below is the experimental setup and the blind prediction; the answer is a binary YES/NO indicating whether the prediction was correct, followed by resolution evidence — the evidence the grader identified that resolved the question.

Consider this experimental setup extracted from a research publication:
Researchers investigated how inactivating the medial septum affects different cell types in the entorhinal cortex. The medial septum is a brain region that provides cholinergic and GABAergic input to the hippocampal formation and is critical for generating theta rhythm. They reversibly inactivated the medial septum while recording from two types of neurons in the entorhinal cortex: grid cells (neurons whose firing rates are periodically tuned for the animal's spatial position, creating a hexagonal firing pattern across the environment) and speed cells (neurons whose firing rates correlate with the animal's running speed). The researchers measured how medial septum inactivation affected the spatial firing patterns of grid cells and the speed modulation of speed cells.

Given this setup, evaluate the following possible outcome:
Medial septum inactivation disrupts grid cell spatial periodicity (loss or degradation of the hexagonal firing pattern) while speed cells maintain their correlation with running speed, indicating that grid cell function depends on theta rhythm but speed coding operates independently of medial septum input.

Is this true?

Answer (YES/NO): YES